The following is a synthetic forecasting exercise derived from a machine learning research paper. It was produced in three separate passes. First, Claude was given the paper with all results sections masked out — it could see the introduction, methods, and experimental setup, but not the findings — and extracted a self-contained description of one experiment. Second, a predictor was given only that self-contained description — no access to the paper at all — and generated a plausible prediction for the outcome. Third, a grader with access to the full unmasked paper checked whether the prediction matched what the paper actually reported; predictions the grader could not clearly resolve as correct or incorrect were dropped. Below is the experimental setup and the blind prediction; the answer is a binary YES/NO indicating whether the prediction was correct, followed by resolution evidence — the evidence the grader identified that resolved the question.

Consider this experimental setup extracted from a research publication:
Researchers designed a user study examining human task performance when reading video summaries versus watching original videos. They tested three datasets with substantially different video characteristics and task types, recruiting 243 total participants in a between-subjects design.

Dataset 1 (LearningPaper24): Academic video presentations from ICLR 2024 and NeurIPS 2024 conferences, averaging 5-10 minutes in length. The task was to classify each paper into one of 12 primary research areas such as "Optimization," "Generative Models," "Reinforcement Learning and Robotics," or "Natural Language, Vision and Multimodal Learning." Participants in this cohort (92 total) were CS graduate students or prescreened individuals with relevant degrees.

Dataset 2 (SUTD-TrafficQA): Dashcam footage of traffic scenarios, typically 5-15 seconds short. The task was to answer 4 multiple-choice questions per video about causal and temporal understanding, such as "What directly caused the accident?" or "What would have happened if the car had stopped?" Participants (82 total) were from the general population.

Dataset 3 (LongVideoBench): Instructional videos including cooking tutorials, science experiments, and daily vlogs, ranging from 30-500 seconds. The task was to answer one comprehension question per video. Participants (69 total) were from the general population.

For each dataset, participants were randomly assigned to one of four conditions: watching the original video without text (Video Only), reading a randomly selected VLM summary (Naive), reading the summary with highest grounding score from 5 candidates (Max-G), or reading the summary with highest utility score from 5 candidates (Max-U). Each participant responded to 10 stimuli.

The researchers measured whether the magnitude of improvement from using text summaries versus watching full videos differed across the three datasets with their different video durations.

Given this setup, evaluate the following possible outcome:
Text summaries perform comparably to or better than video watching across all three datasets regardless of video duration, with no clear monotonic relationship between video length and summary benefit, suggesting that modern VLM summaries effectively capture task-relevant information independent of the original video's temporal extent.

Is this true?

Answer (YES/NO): NO